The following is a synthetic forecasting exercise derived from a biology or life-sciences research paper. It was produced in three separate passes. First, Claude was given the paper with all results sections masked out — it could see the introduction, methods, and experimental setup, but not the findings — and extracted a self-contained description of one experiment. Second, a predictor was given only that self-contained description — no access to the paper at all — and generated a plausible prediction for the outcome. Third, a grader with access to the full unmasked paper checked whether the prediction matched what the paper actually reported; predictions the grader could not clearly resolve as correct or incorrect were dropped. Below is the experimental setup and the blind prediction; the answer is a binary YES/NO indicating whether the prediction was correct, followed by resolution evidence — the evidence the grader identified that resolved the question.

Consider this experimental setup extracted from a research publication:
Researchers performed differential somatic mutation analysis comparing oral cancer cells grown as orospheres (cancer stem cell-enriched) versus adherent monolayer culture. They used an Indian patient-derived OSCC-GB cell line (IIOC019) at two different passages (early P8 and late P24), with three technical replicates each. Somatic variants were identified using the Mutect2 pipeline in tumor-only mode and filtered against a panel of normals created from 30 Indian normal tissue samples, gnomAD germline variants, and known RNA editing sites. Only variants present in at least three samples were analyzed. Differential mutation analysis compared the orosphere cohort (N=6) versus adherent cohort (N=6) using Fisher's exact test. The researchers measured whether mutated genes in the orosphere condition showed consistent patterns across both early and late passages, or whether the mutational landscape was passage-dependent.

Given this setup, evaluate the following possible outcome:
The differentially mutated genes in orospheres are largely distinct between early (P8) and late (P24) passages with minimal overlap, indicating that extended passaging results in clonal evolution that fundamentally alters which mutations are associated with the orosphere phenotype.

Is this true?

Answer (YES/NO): NO